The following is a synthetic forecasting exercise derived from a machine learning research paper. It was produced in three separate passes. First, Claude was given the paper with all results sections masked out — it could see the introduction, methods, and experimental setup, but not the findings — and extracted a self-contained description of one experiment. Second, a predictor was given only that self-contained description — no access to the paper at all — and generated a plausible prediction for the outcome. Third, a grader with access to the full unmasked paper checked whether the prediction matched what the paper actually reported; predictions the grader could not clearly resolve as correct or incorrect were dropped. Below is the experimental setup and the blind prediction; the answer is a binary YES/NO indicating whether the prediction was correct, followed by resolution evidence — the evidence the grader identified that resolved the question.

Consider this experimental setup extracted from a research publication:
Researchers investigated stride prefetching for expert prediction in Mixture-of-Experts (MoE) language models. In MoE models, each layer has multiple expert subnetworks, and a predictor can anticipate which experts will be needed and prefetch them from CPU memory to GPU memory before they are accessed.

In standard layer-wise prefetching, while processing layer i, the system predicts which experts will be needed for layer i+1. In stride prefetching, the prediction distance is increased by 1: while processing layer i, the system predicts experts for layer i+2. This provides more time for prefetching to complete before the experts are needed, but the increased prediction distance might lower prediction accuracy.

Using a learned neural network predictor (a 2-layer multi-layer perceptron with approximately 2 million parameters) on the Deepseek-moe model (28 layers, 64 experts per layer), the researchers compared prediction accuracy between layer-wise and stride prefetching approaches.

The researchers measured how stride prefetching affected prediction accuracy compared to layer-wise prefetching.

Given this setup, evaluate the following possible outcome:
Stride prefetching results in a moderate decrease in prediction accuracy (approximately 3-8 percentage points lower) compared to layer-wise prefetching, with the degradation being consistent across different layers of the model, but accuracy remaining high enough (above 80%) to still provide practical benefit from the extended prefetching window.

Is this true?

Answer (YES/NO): NO